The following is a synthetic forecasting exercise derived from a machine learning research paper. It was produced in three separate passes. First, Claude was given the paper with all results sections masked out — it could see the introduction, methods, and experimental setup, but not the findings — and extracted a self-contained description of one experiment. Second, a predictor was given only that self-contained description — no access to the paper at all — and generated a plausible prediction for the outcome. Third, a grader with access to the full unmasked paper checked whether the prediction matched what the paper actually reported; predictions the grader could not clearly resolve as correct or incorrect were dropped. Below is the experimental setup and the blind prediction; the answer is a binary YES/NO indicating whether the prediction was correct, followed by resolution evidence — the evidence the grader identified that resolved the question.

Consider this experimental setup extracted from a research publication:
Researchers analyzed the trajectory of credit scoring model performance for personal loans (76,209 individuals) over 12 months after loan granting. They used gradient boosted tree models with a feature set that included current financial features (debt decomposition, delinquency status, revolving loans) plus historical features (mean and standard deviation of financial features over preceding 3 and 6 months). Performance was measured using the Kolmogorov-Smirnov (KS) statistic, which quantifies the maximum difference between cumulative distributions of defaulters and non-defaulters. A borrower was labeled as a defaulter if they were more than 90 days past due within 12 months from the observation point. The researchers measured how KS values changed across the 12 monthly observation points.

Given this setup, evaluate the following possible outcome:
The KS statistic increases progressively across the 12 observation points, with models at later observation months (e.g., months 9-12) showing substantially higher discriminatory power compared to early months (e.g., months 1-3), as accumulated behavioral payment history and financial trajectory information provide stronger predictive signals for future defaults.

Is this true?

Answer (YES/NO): NO